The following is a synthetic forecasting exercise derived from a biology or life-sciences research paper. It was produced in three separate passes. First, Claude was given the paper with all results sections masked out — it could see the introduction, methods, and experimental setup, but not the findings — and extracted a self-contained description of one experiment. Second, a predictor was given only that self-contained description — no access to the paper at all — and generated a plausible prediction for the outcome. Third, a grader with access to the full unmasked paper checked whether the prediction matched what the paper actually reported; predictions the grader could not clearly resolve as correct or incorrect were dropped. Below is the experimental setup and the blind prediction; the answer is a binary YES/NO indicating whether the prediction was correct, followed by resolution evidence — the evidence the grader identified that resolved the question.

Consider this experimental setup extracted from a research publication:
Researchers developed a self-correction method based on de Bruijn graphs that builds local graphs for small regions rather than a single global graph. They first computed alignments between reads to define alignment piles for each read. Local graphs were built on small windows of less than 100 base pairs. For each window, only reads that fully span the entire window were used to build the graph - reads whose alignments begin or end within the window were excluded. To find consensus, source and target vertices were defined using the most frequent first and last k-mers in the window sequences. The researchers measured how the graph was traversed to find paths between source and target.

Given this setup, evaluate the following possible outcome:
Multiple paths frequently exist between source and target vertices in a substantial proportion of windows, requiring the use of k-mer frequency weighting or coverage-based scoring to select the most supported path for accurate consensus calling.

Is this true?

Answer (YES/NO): NO